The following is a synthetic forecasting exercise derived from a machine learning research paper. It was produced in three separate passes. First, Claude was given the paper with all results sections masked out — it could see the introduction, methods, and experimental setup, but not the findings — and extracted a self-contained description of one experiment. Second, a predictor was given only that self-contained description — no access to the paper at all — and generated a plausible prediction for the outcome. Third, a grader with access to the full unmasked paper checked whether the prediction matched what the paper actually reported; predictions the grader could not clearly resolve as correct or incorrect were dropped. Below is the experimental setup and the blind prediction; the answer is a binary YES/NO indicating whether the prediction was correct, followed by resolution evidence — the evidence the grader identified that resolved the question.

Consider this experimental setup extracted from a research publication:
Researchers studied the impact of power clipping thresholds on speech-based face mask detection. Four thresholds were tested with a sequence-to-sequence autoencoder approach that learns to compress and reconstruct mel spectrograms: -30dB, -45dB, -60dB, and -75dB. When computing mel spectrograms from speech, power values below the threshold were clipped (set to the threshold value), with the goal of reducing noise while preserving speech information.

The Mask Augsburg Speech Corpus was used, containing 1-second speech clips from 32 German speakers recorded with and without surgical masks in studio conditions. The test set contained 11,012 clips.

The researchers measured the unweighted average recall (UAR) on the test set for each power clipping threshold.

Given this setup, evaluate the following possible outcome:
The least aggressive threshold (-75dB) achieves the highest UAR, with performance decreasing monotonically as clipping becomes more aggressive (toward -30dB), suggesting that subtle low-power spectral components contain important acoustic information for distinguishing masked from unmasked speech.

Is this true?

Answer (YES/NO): YES